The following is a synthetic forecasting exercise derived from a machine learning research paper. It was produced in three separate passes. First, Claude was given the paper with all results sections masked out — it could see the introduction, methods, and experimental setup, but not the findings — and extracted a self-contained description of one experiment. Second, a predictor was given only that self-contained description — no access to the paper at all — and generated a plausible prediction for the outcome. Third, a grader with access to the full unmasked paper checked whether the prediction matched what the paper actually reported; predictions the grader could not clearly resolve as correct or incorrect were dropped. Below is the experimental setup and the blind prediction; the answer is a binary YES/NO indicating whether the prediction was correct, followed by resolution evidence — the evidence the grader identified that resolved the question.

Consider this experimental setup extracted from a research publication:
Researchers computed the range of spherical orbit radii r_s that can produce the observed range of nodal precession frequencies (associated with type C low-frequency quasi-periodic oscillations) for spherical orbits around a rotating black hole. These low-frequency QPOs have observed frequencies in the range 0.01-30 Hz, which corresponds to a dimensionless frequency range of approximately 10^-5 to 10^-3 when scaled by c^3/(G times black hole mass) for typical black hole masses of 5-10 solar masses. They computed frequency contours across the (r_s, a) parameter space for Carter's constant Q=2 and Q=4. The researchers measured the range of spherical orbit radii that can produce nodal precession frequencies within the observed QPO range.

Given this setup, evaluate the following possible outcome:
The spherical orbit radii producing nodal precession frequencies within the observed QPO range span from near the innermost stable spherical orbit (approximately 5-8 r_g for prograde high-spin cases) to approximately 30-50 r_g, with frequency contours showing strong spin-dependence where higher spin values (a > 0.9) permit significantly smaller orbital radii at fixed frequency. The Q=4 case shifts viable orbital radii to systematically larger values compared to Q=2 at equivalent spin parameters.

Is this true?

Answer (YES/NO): NO